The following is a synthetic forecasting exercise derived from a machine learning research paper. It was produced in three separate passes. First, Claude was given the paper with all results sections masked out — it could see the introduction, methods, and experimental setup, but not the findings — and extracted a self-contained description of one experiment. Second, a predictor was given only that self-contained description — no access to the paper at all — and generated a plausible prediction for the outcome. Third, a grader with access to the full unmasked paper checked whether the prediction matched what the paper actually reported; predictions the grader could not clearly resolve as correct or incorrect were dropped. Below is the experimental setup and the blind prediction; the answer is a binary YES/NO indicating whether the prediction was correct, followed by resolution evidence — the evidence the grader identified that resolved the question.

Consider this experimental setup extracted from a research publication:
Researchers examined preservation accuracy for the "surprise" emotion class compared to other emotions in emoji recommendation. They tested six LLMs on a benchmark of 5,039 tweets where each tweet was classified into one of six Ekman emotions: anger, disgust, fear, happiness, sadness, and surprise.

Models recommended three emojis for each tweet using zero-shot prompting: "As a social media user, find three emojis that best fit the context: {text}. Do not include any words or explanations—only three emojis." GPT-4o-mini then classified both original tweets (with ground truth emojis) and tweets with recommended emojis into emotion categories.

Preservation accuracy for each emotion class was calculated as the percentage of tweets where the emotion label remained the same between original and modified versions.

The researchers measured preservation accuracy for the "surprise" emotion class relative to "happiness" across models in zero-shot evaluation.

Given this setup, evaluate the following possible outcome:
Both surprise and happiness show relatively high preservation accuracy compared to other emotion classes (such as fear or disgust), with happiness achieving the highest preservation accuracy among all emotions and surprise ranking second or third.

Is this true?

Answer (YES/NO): NO